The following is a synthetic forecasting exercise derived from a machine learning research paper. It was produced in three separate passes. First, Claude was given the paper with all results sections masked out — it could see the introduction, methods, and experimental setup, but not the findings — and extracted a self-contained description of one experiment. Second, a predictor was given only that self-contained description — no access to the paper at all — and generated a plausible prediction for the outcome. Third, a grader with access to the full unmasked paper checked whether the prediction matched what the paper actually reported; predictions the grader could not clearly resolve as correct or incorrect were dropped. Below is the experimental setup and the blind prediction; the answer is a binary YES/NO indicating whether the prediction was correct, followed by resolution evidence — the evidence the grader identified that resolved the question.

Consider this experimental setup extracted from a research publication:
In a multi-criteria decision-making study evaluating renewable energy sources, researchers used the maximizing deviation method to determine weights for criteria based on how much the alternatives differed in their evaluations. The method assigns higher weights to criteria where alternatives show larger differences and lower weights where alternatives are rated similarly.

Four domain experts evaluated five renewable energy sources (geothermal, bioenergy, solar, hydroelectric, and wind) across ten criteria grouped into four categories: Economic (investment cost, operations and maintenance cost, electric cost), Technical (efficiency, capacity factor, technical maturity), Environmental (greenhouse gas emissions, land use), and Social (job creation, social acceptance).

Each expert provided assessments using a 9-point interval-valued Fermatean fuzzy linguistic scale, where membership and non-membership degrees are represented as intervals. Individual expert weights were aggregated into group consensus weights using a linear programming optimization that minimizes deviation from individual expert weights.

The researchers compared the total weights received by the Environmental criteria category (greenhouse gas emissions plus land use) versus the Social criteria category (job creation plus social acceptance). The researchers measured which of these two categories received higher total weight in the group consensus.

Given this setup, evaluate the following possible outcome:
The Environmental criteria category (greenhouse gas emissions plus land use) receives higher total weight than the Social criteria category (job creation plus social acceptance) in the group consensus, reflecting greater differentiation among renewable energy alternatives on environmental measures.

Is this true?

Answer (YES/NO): YES